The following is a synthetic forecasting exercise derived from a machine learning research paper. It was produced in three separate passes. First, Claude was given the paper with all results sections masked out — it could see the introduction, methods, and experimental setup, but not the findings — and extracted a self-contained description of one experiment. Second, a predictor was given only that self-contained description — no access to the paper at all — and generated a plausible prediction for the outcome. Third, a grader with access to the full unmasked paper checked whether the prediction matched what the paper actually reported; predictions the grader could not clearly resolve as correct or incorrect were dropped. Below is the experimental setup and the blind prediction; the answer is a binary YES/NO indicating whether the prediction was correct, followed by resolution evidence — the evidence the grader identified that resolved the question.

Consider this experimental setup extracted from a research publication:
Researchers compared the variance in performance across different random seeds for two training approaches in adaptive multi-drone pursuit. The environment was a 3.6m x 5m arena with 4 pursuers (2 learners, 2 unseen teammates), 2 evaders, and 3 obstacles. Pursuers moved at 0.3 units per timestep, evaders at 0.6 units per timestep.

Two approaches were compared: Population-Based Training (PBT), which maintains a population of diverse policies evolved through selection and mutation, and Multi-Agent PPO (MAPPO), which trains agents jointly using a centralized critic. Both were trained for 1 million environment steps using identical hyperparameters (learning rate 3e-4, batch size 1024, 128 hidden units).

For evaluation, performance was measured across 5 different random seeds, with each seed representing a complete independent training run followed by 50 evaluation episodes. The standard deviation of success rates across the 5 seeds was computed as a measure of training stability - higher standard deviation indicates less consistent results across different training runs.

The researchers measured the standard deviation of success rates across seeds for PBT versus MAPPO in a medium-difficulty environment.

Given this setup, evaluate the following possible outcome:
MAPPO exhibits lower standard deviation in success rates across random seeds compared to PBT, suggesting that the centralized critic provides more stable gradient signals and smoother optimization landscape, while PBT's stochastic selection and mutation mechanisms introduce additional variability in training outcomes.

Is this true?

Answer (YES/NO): YES